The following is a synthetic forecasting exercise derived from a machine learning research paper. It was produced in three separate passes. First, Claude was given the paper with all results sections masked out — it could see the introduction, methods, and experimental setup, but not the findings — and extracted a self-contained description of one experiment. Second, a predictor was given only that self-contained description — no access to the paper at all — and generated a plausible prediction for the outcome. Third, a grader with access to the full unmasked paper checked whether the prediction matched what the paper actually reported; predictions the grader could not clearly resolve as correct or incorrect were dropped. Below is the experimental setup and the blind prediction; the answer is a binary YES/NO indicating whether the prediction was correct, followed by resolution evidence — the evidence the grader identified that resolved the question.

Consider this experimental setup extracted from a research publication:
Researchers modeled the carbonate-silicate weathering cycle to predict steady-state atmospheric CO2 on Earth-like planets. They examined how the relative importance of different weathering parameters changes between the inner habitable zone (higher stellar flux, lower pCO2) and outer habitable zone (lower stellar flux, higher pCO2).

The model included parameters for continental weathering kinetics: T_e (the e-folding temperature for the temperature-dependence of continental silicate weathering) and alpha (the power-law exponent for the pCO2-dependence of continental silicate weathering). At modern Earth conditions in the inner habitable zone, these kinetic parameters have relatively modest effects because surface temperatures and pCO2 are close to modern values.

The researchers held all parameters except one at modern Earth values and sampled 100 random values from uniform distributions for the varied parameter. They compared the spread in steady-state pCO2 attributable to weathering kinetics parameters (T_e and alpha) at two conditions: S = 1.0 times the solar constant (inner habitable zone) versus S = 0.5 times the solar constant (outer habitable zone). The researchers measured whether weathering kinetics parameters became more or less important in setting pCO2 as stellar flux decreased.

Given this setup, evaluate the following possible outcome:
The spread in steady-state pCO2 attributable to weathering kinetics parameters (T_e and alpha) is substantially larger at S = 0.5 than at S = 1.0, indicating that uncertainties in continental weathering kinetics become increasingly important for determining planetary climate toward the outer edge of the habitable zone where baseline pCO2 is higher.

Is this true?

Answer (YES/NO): YES